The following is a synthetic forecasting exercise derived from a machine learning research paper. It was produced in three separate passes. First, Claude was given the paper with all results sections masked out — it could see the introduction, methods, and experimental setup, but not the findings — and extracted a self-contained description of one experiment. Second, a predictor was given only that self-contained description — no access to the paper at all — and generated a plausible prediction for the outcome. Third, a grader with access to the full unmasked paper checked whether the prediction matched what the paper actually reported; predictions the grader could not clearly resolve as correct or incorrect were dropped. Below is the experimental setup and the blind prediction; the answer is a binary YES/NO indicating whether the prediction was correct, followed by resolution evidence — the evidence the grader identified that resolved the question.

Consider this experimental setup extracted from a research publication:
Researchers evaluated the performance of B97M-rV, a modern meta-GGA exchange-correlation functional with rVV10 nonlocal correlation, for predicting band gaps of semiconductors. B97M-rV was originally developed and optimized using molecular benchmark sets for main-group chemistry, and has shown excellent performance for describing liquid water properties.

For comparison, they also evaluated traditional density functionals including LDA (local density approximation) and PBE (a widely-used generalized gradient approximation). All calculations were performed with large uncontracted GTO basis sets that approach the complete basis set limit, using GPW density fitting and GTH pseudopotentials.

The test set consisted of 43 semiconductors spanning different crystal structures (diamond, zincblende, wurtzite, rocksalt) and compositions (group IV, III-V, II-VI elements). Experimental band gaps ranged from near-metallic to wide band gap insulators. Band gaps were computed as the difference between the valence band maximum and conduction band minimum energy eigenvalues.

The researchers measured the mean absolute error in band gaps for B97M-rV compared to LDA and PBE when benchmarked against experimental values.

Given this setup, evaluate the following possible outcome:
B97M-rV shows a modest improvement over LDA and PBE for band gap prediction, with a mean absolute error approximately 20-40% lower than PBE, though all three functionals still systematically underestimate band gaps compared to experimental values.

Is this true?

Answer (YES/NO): YES